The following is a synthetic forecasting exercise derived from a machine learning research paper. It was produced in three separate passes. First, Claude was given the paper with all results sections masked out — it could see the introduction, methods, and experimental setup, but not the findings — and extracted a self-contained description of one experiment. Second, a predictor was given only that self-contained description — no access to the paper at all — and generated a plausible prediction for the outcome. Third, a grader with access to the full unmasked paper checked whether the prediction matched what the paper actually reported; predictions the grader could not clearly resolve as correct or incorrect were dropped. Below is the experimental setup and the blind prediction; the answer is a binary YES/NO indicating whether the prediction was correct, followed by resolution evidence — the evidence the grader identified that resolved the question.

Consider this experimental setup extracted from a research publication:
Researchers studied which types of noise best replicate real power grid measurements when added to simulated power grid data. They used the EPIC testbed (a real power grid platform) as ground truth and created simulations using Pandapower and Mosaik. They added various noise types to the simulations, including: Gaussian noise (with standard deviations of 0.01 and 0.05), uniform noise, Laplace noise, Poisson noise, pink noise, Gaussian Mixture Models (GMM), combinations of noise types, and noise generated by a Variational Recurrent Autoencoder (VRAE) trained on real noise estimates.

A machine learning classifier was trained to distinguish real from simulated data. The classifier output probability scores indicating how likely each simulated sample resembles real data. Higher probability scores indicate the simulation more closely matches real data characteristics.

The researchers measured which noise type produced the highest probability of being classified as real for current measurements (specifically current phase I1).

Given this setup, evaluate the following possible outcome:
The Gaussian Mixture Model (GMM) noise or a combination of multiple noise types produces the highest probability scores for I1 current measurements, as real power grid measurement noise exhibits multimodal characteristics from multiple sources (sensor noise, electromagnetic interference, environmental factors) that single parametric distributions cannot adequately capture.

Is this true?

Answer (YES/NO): NO